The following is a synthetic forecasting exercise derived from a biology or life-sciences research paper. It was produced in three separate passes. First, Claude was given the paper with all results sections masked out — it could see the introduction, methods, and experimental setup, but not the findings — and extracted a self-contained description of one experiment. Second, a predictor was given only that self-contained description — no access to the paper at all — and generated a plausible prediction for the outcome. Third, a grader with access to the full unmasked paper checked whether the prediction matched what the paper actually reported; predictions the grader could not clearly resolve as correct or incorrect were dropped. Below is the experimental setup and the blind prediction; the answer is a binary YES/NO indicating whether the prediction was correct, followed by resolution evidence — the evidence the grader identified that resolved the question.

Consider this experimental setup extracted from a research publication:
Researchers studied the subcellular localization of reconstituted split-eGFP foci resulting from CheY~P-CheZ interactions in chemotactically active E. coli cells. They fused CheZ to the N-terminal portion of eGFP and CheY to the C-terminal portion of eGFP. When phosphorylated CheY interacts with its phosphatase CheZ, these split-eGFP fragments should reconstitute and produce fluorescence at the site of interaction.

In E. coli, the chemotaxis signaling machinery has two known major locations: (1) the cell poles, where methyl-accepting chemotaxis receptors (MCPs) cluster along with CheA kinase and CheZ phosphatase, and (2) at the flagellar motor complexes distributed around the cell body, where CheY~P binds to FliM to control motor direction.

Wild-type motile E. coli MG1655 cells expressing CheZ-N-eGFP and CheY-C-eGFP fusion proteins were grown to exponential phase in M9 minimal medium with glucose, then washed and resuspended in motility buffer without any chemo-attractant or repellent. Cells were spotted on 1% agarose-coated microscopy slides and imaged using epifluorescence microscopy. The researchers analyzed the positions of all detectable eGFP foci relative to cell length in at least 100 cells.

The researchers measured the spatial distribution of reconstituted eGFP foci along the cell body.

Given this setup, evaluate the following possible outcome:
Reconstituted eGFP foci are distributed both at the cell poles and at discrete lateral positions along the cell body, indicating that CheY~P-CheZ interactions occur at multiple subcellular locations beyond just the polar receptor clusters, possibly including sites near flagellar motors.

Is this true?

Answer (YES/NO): YES